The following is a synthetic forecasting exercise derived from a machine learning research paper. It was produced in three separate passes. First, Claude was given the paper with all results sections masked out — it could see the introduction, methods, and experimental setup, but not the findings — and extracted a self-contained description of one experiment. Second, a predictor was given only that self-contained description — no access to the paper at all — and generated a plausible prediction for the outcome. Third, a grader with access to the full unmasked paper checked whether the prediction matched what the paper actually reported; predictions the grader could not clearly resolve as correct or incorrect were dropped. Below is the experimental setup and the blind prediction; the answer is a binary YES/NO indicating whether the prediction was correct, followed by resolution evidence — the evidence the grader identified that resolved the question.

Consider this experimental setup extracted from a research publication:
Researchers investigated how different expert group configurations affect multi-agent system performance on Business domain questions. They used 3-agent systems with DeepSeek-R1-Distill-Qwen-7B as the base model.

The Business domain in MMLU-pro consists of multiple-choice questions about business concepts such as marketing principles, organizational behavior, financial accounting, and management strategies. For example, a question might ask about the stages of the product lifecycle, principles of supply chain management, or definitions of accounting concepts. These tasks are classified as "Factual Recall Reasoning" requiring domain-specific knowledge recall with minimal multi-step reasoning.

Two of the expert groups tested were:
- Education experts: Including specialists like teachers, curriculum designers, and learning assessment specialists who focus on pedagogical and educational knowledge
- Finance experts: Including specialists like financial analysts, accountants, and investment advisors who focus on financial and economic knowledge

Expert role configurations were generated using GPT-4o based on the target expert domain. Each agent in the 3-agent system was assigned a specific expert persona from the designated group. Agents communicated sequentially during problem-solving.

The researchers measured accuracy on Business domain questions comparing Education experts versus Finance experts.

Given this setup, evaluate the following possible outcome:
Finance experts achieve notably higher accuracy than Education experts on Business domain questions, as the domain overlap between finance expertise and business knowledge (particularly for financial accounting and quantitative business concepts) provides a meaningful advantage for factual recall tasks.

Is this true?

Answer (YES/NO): NO